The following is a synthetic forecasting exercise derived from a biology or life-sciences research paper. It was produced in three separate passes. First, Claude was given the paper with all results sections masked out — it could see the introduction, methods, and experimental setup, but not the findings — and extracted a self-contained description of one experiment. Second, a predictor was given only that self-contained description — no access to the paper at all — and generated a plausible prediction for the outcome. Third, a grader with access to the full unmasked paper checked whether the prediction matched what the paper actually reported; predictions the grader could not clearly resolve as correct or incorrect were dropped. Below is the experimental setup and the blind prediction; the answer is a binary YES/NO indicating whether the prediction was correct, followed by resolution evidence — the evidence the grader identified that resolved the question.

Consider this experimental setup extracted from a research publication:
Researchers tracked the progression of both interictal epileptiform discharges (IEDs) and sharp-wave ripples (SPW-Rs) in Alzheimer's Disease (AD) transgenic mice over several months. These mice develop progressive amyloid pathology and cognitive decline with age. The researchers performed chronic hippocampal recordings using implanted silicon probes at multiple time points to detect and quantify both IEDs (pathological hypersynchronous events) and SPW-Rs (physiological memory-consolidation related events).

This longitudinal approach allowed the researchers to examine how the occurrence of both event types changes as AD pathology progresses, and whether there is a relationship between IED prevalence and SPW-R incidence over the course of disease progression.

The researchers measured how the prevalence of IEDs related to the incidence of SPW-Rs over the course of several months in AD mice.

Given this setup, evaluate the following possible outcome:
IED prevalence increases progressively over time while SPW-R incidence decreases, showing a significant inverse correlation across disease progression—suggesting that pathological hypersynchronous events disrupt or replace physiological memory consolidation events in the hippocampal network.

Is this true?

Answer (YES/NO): NO